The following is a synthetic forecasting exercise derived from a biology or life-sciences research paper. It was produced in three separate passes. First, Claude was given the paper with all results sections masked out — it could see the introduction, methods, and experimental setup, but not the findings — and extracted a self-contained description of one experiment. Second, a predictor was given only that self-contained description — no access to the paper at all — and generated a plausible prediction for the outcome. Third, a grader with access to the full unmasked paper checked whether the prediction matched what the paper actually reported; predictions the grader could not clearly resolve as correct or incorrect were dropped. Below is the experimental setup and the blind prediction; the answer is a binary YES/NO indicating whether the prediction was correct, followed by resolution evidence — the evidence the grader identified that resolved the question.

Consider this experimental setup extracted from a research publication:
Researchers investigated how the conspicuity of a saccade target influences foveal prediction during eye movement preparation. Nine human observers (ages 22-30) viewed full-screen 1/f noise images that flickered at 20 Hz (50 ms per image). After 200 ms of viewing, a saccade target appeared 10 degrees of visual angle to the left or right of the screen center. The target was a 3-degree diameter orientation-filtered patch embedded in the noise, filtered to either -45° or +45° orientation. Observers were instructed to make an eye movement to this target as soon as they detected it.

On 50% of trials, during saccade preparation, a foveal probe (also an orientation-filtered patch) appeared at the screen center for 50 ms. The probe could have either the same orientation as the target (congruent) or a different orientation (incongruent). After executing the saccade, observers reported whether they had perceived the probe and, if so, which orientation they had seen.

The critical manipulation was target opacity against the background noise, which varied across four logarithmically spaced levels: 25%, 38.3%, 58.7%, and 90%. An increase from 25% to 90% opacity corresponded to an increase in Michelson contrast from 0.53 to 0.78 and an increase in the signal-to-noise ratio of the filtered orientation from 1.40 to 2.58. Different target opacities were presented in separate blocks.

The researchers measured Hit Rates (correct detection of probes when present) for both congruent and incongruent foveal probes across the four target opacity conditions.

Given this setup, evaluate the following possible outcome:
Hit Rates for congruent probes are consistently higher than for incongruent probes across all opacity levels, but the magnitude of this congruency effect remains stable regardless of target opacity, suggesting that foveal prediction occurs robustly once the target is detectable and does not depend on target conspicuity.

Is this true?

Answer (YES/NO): NO